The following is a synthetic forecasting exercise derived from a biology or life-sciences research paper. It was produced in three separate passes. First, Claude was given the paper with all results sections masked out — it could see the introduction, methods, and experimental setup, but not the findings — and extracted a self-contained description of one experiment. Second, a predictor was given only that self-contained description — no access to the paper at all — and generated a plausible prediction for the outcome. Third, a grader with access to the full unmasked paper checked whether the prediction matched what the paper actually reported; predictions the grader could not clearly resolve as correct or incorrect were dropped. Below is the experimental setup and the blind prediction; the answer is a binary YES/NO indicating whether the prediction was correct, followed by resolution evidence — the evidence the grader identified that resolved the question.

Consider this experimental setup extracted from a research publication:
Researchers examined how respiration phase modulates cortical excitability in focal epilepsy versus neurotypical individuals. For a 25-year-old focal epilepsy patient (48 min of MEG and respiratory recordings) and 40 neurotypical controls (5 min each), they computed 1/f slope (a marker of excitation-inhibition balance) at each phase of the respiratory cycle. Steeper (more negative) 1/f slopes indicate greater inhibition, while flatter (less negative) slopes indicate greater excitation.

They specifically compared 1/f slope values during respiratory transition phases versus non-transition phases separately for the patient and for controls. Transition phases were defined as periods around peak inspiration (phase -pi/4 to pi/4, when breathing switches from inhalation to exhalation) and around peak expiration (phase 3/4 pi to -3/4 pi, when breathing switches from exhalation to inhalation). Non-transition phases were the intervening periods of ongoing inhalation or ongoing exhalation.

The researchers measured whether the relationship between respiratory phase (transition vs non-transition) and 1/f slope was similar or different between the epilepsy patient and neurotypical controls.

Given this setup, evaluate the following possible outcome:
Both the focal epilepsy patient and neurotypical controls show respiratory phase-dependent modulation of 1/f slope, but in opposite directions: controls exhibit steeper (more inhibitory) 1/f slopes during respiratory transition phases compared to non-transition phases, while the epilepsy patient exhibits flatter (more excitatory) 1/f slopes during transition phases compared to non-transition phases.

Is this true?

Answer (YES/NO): NO